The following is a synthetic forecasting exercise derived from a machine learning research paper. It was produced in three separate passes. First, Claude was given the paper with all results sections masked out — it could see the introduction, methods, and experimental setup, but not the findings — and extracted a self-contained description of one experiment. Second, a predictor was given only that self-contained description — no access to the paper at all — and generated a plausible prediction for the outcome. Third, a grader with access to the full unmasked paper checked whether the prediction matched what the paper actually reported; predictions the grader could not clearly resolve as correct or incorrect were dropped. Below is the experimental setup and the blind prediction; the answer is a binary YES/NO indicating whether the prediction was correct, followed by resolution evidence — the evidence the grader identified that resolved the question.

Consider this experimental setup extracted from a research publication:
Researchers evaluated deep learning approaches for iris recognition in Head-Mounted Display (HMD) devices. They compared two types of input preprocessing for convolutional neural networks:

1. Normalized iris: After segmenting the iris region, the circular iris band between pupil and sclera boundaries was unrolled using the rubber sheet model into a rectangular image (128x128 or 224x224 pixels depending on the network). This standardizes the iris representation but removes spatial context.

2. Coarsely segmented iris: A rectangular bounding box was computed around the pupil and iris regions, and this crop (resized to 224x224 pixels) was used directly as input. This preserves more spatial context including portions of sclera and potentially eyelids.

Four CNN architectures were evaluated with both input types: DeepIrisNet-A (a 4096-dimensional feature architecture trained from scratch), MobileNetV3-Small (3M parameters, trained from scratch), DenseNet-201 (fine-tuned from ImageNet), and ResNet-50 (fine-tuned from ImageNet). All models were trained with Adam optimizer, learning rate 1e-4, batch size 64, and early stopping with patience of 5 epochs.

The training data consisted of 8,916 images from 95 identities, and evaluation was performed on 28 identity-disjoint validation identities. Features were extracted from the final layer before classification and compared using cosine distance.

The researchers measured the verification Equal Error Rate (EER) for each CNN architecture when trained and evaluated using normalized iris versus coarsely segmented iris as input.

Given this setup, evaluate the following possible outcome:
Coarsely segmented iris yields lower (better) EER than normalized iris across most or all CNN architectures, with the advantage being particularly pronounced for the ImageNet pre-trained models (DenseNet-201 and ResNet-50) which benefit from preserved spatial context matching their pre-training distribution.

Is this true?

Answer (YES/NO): YES